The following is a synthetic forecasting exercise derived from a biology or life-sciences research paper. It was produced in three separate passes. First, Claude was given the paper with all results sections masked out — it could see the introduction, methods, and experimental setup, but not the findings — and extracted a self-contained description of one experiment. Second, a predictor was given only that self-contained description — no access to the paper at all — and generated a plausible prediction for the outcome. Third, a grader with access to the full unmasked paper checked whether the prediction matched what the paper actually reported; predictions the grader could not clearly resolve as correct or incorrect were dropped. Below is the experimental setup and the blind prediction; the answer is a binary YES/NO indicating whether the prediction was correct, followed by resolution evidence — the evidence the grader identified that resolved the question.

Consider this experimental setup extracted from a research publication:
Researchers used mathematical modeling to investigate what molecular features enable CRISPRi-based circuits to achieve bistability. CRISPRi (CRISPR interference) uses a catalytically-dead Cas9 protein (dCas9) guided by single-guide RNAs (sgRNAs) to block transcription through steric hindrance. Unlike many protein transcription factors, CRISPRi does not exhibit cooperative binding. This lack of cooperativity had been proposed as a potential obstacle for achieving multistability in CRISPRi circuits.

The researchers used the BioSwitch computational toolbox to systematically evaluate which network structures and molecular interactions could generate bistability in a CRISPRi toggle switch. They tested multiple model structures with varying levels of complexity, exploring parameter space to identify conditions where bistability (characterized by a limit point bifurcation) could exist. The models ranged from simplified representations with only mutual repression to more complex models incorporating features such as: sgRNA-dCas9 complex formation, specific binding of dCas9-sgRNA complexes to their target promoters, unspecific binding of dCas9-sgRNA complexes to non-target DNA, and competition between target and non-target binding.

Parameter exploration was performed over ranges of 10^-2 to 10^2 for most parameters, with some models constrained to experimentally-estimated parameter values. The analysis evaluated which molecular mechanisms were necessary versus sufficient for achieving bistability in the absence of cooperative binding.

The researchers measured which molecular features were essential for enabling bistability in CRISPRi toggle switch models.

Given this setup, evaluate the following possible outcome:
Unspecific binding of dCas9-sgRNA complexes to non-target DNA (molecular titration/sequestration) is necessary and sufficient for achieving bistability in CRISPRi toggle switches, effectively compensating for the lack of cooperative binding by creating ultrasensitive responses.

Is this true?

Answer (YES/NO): YES